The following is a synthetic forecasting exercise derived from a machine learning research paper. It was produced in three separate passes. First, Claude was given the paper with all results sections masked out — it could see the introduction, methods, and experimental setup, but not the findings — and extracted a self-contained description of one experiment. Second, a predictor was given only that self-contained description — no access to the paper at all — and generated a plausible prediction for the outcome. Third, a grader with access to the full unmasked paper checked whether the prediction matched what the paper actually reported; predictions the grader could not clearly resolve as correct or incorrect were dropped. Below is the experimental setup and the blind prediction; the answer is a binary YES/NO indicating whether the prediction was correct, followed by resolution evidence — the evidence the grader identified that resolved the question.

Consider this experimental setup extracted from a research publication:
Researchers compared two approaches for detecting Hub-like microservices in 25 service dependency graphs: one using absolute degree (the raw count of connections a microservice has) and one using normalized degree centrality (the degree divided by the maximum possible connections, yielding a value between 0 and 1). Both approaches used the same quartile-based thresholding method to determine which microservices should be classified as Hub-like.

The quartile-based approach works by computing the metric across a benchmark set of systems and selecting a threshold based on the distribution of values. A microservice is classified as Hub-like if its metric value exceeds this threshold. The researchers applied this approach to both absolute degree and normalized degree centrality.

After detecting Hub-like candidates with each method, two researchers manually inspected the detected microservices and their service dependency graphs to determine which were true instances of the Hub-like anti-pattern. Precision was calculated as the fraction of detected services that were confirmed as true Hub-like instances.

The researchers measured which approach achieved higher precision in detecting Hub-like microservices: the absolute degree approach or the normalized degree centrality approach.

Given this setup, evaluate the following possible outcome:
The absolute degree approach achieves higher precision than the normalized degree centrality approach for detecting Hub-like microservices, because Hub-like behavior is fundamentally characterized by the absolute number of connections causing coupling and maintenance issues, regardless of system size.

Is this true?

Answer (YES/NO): YES